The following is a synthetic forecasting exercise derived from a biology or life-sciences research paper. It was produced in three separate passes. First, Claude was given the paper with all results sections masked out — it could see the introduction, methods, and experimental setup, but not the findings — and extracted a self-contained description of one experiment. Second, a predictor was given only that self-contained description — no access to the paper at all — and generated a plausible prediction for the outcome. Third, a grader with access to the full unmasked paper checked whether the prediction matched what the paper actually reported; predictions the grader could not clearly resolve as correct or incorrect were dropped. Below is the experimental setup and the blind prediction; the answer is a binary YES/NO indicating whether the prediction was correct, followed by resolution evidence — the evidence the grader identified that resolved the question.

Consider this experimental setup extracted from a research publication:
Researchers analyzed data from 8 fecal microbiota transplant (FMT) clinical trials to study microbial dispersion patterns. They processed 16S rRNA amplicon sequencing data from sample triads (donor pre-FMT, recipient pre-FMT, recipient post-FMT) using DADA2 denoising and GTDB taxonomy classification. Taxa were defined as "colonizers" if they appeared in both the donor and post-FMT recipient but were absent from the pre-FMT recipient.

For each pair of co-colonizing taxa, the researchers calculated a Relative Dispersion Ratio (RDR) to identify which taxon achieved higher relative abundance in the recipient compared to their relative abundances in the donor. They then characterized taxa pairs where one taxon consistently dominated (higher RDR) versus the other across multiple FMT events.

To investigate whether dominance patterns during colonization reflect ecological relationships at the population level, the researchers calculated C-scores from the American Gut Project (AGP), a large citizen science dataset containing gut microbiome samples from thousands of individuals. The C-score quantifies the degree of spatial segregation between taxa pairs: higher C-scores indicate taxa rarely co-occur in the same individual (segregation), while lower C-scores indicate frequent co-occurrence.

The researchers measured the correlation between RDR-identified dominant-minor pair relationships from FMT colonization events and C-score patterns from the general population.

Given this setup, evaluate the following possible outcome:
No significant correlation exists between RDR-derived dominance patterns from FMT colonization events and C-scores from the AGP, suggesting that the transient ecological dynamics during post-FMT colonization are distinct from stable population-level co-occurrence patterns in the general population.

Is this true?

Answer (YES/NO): NO